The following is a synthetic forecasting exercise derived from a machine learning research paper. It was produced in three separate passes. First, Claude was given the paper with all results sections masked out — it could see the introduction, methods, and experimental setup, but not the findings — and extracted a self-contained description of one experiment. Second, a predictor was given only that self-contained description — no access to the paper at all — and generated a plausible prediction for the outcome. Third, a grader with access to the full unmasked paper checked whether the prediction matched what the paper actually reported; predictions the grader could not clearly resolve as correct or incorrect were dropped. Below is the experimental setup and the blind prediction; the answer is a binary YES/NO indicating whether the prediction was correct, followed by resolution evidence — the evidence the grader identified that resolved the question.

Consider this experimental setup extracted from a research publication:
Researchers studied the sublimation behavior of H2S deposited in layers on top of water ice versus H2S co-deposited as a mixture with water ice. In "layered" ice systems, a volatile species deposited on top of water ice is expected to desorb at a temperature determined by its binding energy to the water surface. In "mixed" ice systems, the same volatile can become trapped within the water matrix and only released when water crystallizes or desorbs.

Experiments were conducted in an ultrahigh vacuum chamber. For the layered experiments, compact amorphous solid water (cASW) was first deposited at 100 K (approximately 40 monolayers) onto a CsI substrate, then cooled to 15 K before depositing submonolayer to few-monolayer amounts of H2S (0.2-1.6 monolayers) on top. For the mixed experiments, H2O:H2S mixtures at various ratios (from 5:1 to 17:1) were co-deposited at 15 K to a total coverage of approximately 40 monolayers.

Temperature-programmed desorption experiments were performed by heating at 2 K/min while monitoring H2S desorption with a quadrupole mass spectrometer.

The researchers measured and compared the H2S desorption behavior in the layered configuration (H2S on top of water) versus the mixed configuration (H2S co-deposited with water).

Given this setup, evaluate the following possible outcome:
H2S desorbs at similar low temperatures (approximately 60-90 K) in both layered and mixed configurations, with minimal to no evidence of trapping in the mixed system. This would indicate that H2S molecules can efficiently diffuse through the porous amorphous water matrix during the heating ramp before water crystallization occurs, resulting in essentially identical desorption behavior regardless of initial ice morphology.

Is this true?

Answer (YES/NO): NO